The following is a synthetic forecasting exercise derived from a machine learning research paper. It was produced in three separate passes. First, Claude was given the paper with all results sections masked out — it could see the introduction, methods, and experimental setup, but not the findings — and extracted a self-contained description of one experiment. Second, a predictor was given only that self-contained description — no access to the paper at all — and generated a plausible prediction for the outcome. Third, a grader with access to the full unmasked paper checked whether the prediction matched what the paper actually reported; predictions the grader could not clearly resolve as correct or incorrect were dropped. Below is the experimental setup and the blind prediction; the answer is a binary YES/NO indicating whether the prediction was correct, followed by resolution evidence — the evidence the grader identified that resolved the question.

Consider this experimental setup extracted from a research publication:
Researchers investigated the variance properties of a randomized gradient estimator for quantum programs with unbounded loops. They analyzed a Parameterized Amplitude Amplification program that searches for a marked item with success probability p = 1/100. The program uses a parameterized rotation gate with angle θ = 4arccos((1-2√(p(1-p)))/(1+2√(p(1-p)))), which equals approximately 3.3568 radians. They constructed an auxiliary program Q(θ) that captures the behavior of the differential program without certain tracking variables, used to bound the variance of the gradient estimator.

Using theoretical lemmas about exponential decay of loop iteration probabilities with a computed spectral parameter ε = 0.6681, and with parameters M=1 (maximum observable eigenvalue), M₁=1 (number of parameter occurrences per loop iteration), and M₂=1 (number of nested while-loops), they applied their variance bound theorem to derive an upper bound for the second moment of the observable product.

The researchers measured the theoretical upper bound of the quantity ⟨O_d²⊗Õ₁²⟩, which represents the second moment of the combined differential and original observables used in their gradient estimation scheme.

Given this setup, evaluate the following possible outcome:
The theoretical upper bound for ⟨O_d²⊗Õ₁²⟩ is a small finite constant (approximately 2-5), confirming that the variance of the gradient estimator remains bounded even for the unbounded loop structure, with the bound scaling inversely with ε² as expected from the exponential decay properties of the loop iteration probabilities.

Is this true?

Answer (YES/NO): NO